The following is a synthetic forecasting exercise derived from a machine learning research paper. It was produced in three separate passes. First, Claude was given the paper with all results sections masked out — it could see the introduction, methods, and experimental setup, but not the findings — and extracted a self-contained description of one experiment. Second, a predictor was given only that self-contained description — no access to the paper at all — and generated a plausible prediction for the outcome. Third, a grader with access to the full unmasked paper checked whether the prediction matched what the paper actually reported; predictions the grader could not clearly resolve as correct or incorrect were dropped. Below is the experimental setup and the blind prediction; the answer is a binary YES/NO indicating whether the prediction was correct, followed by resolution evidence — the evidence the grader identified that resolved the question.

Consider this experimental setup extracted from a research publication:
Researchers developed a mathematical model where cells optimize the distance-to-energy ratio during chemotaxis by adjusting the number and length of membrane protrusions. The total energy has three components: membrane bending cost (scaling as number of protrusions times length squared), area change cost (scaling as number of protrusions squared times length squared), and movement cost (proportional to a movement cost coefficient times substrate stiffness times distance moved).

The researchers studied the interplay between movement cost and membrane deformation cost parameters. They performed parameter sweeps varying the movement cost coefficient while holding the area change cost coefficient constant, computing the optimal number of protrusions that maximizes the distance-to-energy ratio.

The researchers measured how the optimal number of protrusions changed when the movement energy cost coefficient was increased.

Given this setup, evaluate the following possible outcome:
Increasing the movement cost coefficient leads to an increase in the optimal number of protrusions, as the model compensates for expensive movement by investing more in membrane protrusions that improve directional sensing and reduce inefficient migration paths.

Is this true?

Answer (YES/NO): YES